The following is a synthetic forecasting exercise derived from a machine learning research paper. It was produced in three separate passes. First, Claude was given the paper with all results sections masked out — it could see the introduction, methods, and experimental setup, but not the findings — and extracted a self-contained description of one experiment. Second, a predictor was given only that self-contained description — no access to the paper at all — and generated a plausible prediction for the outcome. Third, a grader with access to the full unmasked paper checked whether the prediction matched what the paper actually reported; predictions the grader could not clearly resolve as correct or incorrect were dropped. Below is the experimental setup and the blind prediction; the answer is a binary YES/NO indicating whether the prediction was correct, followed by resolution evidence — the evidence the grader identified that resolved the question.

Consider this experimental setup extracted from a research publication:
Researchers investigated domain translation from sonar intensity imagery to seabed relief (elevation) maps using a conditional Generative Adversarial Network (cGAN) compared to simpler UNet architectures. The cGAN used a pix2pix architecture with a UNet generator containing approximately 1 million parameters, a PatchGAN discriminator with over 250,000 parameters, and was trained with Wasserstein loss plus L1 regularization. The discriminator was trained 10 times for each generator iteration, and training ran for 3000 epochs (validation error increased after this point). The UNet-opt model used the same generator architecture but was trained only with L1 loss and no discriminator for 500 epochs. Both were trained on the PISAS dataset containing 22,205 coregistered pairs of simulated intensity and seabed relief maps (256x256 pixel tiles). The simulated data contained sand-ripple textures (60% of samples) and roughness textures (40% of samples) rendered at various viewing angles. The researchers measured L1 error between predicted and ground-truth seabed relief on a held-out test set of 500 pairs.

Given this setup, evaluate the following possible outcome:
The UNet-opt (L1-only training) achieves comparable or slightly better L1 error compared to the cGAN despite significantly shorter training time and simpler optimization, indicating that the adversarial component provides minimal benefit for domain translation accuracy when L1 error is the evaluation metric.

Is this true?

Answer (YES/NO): NO